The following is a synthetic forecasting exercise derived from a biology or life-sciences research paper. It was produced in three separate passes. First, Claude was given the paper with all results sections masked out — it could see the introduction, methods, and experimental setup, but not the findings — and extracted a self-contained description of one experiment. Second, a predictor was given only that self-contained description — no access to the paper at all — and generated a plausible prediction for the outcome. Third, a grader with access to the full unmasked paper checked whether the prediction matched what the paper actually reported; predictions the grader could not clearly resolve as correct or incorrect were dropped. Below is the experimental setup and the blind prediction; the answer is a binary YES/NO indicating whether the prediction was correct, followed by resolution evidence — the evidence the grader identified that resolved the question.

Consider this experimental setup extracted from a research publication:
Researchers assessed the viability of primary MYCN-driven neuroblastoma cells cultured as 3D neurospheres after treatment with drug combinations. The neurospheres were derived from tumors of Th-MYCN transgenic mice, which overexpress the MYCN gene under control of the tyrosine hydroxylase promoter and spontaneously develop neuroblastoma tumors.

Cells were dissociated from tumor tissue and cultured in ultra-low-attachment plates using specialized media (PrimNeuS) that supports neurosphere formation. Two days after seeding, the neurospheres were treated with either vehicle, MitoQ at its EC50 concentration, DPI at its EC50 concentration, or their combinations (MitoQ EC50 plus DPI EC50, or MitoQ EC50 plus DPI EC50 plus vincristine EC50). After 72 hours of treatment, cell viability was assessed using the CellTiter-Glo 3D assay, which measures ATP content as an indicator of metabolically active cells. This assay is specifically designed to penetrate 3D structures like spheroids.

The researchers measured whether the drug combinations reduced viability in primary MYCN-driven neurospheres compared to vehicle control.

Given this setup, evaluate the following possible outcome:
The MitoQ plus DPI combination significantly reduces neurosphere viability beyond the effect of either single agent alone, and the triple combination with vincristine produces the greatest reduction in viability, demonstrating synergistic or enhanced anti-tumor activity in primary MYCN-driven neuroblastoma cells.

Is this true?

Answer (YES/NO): NO